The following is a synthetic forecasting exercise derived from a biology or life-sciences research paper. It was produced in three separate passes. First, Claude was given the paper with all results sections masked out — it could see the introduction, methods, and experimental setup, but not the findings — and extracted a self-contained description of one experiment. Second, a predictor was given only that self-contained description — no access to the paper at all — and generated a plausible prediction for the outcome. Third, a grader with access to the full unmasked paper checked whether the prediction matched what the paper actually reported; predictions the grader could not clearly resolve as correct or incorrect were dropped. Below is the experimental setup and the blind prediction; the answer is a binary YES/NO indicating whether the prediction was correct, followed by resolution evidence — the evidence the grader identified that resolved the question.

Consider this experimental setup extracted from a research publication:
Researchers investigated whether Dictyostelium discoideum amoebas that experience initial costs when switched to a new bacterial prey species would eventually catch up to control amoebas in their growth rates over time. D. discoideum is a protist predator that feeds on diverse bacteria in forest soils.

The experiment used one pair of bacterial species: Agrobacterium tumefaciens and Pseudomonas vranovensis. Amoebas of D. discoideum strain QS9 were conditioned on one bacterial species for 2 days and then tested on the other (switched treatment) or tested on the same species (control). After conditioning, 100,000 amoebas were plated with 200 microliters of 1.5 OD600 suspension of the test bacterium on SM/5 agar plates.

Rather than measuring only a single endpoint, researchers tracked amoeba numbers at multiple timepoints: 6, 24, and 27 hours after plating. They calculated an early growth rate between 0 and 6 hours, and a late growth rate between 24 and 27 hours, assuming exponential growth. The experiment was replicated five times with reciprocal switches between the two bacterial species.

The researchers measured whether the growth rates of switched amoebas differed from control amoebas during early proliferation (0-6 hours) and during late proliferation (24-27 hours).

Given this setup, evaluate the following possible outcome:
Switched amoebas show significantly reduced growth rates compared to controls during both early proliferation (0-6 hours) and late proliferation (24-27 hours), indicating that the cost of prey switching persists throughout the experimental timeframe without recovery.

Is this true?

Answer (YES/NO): NO